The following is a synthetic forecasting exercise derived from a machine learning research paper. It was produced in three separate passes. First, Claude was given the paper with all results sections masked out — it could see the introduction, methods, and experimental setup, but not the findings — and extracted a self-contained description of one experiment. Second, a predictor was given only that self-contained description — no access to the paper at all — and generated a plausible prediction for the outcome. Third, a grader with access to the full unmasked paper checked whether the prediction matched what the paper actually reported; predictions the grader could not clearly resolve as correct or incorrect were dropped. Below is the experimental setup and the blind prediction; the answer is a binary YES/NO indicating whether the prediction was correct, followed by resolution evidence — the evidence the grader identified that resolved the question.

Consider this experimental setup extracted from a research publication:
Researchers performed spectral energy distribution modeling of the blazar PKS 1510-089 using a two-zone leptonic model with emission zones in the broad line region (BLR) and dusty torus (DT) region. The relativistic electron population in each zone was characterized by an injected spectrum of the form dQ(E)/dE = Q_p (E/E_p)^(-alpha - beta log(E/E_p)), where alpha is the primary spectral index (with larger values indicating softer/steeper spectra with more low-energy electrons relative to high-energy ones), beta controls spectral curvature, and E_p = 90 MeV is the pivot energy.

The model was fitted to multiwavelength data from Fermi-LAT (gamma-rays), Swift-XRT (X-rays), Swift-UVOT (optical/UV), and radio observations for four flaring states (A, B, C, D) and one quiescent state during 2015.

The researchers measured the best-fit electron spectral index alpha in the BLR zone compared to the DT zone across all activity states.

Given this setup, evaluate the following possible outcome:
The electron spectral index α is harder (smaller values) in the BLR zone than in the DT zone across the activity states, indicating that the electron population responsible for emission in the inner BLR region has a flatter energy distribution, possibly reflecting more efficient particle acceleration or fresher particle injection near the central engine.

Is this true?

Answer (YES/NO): YES